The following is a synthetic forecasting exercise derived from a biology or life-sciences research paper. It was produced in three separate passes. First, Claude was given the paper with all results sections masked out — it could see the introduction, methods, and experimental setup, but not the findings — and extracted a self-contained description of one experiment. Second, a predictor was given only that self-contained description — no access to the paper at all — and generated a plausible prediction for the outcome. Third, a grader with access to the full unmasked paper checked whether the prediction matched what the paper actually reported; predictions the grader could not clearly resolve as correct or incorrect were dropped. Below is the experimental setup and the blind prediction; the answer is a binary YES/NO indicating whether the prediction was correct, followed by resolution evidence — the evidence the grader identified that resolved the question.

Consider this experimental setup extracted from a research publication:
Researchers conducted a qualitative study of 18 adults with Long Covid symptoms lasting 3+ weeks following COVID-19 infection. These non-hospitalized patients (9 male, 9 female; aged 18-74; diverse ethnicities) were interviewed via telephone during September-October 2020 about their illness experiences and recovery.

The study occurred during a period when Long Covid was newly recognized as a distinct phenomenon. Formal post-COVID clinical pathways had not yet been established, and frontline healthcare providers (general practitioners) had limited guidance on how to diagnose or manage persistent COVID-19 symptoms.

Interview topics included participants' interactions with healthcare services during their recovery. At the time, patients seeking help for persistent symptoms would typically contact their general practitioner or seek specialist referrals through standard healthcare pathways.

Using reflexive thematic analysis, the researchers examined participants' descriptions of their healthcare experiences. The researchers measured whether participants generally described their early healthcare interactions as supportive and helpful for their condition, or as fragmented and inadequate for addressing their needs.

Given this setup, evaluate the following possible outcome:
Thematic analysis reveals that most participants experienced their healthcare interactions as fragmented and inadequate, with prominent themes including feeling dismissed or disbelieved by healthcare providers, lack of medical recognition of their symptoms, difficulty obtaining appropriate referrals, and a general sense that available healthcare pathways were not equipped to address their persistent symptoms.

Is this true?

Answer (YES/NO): YES